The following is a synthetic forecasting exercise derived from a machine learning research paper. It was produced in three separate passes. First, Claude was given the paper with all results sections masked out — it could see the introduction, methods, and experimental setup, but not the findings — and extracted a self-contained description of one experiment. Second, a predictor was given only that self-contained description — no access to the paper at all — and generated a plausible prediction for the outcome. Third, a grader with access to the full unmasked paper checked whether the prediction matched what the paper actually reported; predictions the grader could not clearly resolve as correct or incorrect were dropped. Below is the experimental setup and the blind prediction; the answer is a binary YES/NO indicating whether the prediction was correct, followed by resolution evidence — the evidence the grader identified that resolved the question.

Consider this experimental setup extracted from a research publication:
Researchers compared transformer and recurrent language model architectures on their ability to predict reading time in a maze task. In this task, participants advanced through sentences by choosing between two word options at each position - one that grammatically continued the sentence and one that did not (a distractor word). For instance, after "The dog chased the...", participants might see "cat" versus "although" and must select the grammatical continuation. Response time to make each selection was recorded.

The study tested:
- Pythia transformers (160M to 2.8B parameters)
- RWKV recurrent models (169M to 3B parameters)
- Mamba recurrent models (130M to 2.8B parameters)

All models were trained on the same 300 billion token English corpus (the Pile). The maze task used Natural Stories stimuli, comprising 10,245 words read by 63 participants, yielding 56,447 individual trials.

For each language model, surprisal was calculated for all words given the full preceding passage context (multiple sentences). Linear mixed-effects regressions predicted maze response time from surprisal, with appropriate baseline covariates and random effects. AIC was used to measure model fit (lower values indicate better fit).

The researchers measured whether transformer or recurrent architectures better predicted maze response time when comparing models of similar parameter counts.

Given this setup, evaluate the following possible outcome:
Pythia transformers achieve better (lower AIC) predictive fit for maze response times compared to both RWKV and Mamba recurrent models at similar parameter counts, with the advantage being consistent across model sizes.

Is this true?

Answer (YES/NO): NO